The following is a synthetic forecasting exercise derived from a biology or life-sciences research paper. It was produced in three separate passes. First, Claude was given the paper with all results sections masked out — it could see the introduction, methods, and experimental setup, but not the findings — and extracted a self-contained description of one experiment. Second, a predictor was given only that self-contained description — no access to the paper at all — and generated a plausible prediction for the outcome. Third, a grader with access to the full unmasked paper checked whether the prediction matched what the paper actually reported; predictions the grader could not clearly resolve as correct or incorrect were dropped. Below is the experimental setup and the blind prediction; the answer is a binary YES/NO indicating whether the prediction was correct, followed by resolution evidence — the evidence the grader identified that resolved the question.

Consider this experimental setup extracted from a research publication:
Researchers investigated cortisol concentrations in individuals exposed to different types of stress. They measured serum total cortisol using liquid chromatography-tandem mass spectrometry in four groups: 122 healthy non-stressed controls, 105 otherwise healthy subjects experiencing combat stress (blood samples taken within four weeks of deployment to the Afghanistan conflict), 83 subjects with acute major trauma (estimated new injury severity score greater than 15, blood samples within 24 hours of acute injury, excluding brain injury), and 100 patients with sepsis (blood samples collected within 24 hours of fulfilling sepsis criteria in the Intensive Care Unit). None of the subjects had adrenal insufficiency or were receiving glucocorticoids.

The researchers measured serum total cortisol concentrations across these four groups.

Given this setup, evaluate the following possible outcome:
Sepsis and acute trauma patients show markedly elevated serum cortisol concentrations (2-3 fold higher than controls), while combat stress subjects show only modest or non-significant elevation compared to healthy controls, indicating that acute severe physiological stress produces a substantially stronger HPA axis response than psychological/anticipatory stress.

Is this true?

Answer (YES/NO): NO